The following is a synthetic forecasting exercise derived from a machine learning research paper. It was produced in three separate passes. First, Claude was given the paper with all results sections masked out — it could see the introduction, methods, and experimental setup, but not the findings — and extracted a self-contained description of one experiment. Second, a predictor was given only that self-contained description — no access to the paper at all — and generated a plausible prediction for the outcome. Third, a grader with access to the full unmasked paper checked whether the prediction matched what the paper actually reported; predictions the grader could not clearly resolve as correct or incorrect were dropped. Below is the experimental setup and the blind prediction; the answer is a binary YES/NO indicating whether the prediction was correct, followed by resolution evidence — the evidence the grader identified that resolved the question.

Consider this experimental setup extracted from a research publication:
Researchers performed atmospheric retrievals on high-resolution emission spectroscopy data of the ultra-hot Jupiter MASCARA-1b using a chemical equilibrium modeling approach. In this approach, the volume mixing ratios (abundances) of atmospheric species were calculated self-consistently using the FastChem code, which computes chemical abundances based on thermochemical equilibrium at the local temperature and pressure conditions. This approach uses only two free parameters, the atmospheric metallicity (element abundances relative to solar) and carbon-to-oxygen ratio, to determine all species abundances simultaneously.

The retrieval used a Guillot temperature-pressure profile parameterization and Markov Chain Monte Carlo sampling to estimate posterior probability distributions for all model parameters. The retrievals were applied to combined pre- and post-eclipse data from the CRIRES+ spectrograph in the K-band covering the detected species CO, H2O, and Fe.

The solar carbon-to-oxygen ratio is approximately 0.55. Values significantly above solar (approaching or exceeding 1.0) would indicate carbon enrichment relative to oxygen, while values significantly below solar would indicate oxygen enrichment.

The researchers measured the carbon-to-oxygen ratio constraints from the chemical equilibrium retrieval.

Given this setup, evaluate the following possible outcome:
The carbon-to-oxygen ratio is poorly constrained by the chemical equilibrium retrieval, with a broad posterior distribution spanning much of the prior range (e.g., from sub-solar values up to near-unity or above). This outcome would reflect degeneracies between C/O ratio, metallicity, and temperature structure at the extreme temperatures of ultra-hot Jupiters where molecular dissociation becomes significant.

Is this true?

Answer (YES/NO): NO